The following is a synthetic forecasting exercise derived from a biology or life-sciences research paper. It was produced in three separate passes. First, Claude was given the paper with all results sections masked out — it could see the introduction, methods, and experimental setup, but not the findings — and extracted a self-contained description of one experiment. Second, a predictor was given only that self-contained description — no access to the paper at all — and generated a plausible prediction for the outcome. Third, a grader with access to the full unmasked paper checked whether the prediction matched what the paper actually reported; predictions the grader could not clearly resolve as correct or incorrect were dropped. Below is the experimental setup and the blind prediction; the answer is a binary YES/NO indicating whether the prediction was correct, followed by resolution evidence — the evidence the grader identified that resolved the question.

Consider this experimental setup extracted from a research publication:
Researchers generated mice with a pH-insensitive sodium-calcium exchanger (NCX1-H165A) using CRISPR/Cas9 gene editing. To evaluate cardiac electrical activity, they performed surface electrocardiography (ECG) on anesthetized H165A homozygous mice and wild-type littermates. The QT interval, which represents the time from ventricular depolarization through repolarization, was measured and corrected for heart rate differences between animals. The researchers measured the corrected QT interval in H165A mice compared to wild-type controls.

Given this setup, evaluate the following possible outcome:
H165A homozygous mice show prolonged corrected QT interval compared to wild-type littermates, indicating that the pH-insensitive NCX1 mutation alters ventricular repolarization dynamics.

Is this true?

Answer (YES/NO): NO